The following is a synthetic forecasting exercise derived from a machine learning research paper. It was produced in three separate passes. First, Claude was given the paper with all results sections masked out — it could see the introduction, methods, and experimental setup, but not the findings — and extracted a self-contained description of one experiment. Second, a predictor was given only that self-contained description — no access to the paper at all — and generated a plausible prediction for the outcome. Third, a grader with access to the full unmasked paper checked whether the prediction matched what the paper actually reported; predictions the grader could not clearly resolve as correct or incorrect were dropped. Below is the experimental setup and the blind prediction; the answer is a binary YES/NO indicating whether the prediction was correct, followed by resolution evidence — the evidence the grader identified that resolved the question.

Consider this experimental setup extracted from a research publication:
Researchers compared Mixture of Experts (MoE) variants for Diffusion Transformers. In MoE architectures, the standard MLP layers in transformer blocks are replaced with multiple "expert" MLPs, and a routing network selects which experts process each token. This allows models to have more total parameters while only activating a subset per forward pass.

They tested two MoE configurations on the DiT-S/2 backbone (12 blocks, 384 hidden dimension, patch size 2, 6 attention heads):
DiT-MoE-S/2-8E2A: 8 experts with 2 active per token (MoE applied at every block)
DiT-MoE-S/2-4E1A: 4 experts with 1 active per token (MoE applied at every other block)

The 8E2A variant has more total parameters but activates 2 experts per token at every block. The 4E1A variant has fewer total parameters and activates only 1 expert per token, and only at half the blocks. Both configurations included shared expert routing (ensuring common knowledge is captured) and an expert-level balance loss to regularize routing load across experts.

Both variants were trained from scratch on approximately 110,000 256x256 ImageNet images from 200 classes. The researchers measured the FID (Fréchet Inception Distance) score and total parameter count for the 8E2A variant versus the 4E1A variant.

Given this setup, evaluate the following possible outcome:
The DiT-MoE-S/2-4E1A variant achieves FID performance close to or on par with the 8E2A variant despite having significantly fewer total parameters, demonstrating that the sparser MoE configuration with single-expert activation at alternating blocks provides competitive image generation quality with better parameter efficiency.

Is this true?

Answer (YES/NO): NO